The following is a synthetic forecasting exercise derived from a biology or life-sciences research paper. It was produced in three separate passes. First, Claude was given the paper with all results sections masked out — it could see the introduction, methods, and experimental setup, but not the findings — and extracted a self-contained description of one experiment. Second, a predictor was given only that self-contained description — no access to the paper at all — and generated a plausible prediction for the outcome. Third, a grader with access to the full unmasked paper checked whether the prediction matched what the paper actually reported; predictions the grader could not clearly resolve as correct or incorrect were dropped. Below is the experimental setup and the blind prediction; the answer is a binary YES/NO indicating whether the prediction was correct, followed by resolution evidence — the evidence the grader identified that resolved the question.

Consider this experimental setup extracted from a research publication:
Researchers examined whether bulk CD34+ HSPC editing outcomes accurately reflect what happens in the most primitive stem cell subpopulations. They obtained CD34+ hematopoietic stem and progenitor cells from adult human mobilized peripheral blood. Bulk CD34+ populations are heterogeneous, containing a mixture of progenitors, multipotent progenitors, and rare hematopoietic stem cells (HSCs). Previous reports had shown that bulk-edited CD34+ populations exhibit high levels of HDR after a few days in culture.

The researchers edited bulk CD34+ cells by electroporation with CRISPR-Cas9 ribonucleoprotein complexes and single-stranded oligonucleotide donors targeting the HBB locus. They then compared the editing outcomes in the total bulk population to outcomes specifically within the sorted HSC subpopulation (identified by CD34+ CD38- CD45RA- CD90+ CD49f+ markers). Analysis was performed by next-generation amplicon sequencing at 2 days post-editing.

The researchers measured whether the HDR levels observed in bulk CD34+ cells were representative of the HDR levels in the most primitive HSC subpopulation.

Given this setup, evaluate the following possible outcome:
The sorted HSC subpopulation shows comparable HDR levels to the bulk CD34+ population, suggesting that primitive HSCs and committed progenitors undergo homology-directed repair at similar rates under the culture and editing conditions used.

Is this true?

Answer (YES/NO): NO